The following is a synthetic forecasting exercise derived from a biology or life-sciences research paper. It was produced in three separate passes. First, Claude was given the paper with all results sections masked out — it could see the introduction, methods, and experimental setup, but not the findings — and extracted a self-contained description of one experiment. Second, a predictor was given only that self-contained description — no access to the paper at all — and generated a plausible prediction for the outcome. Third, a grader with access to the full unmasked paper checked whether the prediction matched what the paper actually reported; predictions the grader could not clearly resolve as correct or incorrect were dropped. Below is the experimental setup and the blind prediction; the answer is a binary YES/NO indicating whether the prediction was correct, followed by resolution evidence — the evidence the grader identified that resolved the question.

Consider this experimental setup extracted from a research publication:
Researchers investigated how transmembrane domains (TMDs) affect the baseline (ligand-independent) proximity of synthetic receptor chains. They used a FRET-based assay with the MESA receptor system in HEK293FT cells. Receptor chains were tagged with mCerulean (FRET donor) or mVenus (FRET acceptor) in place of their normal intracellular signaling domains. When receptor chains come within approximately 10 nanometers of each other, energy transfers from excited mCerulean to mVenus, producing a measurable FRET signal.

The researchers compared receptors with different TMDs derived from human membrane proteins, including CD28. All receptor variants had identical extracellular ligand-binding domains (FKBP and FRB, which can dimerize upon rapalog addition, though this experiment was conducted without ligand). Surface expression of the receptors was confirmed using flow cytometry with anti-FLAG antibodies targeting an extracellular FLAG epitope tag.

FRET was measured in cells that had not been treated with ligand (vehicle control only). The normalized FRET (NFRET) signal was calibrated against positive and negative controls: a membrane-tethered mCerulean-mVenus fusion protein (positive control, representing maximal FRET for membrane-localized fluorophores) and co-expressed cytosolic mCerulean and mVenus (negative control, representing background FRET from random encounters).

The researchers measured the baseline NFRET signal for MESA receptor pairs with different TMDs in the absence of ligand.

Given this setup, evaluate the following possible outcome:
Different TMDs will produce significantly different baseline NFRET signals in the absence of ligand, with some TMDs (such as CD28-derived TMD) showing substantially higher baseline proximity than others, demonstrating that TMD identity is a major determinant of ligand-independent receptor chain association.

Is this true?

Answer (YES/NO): NO